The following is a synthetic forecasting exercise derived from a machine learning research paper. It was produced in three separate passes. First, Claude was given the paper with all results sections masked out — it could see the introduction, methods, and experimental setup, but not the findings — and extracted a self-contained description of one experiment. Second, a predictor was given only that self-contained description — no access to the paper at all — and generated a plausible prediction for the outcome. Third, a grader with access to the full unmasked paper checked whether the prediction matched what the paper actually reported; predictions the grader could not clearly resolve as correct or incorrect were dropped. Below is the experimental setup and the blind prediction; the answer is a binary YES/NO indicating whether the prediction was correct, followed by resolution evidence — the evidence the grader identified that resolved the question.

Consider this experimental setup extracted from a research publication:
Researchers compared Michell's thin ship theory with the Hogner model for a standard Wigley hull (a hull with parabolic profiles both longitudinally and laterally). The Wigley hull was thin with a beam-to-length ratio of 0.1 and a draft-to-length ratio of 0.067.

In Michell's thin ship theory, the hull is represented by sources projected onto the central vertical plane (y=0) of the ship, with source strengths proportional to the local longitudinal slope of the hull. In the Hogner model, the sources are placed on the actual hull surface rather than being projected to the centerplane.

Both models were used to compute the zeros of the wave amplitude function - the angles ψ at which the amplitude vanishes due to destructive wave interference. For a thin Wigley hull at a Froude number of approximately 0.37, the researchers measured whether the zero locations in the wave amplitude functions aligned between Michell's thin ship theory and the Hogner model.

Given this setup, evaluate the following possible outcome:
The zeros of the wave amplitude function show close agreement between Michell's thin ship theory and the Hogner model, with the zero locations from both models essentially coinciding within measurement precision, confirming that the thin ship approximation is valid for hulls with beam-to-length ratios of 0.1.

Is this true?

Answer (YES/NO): NO